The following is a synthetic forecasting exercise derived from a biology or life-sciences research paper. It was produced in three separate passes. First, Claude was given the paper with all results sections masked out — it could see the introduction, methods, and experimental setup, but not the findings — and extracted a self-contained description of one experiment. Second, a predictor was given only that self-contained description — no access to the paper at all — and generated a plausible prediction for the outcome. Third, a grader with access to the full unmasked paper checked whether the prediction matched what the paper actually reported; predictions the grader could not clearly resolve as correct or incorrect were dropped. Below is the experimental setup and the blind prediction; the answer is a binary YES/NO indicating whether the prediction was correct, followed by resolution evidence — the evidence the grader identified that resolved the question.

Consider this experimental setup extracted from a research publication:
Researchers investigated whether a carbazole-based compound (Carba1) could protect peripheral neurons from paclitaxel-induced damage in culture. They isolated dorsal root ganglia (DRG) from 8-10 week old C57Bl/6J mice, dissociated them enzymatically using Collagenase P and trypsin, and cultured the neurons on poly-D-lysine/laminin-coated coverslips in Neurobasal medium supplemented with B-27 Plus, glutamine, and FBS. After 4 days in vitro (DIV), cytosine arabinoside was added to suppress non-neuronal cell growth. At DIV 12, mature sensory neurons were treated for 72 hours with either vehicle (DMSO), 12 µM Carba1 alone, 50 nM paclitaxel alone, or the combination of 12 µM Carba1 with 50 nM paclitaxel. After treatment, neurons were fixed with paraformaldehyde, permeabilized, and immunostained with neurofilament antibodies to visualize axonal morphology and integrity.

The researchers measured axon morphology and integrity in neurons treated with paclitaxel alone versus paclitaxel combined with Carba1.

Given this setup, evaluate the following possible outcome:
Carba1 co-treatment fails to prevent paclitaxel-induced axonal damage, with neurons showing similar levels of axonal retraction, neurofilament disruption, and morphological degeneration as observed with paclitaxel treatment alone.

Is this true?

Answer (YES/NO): NO